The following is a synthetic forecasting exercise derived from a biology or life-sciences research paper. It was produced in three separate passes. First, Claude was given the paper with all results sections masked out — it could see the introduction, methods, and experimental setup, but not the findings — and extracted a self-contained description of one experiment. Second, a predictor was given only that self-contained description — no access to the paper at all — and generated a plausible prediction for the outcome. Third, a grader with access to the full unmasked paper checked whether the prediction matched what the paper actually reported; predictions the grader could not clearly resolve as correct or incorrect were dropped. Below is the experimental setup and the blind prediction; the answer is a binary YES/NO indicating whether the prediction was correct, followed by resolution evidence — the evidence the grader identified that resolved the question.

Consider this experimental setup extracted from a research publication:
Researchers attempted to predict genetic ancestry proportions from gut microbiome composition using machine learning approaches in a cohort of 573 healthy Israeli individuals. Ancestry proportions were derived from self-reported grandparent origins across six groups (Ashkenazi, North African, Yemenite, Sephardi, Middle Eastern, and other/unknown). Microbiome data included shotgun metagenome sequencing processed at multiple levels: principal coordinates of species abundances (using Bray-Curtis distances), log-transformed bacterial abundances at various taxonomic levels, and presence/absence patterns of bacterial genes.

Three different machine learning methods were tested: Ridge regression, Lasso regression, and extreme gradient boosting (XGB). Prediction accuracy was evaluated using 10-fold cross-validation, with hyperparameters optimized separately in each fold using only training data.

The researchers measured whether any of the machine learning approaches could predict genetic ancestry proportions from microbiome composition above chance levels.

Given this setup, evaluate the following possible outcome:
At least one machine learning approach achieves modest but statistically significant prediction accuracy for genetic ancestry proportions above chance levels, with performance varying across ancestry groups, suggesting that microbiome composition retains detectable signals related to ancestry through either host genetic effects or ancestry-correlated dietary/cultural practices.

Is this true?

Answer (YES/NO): NO